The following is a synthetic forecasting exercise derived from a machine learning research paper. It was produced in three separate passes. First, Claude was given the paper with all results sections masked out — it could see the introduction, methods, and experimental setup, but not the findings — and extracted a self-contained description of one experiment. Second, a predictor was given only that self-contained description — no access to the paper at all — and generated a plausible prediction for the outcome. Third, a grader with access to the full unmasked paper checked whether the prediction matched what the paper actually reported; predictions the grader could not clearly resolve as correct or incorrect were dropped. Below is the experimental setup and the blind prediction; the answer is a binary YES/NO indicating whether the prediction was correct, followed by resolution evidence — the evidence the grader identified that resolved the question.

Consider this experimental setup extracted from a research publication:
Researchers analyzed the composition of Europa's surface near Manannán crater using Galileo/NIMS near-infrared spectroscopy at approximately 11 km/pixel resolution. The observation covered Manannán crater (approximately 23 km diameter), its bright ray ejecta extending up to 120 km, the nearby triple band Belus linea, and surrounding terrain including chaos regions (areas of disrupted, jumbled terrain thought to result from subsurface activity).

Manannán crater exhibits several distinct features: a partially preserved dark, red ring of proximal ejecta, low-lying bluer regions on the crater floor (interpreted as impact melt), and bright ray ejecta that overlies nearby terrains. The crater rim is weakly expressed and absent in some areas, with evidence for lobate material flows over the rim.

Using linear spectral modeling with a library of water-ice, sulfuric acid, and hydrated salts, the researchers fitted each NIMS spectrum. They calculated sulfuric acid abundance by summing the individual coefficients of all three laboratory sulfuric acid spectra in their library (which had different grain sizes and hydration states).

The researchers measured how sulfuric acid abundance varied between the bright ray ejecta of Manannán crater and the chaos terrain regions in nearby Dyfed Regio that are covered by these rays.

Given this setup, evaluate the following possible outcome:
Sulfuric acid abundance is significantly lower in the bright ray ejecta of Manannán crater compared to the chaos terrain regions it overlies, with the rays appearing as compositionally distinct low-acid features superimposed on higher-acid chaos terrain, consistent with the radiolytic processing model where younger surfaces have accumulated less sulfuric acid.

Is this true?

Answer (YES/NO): YES